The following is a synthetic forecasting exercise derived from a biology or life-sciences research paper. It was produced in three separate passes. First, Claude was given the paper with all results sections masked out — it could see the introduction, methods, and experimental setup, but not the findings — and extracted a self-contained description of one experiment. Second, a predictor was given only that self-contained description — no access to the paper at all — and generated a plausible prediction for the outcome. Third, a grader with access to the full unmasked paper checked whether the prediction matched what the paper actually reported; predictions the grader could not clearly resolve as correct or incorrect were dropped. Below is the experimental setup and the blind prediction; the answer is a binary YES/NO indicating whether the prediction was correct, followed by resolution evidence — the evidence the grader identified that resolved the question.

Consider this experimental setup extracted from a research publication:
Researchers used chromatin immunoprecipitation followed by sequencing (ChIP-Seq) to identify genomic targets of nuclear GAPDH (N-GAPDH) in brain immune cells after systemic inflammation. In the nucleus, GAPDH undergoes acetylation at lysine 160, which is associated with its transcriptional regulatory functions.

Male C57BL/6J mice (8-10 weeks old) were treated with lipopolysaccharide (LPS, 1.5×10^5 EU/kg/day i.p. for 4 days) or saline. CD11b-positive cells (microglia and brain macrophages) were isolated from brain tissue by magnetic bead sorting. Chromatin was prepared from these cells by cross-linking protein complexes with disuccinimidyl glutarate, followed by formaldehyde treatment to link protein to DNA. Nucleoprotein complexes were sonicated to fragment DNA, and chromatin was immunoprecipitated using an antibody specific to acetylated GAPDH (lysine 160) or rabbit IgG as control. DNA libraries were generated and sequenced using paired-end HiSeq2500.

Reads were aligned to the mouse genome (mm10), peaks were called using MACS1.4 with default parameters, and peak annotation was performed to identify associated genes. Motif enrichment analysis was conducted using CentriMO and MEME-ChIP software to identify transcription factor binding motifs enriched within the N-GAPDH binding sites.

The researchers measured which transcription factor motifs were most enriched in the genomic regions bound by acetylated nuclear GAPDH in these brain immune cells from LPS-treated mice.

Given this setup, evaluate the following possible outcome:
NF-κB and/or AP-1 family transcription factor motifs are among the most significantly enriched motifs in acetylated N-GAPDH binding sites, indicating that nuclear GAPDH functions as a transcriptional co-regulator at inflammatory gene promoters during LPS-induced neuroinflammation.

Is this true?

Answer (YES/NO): NO